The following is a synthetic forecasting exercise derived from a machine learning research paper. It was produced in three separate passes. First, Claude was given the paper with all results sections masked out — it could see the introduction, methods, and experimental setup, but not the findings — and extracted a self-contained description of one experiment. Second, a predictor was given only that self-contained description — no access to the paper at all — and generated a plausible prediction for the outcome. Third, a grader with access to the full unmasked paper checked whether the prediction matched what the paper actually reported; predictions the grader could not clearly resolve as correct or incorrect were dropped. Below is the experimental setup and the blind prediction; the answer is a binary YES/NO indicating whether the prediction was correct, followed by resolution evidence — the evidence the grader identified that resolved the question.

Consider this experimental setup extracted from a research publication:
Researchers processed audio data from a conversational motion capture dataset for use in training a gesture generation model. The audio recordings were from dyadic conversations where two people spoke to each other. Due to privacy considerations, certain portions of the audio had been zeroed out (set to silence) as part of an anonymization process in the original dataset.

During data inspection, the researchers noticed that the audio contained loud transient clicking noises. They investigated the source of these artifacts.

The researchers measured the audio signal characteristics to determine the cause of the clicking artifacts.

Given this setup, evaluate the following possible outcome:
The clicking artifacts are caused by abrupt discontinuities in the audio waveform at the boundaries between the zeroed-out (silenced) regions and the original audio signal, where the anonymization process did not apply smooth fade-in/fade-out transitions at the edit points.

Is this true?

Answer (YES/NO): NO